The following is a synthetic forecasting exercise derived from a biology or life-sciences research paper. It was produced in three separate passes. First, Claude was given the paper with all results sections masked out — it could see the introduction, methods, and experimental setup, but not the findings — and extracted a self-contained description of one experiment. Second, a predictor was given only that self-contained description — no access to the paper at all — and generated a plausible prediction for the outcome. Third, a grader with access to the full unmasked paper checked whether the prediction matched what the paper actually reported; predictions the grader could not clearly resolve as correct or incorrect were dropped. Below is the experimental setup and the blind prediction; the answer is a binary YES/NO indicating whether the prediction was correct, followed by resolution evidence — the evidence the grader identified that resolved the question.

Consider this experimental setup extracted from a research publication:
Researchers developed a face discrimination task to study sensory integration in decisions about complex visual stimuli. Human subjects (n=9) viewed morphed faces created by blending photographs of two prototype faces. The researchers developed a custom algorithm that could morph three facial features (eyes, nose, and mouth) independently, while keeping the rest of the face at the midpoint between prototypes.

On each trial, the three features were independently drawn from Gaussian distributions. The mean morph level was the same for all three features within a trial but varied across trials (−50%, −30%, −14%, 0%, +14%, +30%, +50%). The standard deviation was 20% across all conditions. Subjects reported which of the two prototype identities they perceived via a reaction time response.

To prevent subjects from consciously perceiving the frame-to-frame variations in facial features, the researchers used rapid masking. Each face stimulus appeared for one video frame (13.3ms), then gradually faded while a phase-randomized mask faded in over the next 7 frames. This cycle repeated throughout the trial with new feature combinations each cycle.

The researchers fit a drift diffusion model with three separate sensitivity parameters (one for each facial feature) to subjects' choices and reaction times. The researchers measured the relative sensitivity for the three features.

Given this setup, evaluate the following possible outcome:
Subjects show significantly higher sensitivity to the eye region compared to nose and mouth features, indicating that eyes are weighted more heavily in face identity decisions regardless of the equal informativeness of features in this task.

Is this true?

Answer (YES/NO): YES